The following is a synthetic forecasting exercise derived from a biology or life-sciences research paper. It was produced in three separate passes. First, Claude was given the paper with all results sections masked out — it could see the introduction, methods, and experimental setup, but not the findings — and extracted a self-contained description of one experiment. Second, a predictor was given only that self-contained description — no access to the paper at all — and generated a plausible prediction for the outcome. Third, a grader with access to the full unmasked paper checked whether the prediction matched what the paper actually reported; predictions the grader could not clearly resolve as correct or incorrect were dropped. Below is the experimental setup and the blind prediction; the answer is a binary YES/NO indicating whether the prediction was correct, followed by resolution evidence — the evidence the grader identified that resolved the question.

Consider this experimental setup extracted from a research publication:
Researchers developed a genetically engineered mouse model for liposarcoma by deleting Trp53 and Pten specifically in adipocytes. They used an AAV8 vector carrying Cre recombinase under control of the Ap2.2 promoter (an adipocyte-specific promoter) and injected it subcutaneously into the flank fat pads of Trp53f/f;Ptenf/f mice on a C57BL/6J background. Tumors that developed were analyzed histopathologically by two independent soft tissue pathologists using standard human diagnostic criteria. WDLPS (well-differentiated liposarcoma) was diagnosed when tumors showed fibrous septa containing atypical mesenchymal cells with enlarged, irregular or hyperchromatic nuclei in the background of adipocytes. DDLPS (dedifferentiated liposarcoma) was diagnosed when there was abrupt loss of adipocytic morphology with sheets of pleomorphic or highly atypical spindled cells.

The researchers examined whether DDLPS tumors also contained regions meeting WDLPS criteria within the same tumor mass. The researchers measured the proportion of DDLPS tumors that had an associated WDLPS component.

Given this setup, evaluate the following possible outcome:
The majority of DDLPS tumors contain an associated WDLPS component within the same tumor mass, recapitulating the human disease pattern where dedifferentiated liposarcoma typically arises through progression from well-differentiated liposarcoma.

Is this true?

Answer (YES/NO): YES